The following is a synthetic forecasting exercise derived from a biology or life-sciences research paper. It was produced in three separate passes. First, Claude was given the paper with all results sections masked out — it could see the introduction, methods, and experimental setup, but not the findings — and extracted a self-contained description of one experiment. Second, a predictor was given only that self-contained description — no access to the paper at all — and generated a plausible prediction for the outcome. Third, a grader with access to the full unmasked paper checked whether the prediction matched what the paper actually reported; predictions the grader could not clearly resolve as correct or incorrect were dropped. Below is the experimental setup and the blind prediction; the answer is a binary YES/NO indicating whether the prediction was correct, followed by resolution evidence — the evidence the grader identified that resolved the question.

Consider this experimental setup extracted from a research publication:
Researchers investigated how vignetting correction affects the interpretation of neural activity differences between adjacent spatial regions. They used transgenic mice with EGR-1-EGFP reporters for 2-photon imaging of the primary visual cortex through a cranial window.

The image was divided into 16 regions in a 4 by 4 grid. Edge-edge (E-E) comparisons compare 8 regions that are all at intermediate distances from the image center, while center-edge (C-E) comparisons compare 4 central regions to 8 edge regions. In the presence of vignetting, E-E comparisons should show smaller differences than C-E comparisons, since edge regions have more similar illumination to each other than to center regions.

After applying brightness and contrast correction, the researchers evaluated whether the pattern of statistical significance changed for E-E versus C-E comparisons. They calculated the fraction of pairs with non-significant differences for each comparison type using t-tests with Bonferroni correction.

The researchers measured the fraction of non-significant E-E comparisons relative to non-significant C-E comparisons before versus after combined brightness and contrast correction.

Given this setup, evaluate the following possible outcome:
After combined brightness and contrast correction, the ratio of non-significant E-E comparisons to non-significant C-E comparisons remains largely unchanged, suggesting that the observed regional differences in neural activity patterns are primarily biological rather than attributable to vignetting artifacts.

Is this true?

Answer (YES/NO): NO